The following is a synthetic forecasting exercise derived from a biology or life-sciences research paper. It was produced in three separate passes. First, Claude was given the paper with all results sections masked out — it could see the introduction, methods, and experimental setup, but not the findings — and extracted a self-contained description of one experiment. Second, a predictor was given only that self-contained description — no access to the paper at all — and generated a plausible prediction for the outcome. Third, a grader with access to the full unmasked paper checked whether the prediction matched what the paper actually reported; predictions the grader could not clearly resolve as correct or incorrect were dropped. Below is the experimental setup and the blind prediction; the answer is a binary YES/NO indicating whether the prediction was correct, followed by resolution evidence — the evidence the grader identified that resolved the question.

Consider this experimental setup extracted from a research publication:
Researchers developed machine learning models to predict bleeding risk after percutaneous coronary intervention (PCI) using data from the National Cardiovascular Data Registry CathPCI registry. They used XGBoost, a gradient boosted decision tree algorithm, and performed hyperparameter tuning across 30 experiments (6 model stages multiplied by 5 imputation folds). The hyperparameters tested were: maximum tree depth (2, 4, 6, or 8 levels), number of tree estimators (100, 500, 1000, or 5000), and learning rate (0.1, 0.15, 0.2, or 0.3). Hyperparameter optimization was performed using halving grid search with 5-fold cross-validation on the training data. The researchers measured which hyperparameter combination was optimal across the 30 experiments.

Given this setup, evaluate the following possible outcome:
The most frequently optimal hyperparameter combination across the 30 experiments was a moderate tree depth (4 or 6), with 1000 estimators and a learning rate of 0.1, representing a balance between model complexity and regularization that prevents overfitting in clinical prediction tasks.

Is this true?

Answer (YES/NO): NO